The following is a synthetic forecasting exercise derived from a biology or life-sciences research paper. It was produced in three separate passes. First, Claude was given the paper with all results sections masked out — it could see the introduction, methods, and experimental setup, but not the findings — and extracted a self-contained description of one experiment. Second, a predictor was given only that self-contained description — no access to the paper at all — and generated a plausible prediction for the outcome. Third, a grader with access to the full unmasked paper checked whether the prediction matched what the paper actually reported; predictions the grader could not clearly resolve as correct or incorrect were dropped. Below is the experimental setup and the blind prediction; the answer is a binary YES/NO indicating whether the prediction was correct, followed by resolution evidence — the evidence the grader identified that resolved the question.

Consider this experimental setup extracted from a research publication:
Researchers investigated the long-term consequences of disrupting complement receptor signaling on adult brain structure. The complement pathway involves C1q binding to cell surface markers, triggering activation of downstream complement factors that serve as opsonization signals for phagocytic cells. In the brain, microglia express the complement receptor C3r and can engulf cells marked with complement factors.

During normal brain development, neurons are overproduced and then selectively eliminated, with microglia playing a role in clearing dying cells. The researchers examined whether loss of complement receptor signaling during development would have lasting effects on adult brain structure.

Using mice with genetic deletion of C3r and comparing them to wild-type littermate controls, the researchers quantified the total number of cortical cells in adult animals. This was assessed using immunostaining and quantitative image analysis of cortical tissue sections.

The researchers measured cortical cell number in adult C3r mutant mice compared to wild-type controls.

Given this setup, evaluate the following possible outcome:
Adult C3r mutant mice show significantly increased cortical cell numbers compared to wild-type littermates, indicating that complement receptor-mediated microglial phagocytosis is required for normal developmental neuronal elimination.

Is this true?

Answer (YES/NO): NO